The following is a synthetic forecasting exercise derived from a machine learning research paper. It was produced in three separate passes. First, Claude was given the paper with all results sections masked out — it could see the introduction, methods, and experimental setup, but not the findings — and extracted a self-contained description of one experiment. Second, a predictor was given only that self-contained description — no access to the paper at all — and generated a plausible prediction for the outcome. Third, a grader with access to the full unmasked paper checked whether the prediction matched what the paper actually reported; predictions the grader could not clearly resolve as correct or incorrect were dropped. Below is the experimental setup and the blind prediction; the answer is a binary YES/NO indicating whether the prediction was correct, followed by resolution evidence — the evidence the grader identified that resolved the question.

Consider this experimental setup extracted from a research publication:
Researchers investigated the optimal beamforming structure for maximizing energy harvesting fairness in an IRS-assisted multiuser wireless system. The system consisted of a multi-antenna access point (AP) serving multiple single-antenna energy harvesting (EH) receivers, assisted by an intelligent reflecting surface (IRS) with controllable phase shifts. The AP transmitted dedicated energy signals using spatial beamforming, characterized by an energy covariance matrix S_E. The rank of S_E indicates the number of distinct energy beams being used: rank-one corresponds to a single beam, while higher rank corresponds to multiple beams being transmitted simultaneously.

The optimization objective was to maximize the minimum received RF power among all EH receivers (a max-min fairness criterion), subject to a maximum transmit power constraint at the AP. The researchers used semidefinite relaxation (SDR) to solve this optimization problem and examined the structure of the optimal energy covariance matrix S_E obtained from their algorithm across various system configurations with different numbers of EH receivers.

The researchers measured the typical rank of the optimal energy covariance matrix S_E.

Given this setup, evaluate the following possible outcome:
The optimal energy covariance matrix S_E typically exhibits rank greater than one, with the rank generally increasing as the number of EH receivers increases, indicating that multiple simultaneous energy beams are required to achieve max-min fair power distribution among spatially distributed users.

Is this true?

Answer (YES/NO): YES